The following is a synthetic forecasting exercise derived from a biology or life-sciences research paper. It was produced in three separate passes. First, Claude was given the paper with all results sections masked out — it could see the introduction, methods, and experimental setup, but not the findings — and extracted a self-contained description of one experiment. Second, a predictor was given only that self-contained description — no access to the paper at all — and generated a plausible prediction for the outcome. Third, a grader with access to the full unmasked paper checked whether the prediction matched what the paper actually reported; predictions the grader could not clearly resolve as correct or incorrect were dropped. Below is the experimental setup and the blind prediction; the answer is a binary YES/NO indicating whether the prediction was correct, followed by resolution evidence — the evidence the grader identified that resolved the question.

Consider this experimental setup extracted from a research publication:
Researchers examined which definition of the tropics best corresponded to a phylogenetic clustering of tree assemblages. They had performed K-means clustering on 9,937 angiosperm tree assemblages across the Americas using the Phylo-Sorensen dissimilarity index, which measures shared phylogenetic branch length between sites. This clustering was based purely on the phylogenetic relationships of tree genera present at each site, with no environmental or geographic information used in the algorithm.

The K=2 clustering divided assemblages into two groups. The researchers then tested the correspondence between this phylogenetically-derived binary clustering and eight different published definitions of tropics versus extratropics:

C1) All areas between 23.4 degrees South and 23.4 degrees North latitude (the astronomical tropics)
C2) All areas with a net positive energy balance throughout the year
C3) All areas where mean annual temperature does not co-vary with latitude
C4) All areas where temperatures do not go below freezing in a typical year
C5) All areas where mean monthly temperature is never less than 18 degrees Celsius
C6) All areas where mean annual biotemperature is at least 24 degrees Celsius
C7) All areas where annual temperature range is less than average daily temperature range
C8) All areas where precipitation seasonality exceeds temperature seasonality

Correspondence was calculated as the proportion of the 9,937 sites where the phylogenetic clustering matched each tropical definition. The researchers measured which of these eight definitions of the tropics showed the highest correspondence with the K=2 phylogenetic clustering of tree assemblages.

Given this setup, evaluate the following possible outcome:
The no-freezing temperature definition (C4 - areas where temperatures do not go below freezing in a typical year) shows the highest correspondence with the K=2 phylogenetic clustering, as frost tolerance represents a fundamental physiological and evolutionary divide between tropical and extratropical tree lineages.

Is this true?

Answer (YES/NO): YES